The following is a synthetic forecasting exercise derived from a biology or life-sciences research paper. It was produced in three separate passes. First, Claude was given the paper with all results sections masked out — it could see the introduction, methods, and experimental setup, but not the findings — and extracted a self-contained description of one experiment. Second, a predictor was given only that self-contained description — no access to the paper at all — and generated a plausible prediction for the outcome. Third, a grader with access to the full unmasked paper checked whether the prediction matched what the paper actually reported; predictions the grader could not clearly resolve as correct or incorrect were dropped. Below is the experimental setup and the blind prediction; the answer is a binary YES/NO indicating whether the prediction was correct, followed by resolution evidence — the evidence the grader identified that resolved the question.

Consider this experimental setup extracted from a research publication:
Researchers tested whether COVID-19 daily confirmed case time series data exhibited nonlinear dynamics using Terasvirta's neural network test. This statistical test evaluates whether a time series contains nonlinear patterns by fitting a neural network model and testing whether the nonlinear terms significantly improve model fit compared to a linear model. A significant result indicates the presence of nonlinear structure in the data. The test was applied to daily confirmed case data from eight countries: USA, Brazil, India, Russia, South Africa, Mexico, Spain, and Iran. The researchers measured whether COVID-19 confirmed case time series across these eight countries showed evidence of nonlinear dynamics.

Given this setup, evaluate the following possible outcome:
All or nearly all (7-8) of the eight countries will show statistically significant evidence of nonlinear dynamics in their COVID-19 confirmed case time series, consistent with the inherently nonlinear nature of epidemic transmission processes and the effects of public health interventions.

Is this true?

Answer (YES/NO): YES